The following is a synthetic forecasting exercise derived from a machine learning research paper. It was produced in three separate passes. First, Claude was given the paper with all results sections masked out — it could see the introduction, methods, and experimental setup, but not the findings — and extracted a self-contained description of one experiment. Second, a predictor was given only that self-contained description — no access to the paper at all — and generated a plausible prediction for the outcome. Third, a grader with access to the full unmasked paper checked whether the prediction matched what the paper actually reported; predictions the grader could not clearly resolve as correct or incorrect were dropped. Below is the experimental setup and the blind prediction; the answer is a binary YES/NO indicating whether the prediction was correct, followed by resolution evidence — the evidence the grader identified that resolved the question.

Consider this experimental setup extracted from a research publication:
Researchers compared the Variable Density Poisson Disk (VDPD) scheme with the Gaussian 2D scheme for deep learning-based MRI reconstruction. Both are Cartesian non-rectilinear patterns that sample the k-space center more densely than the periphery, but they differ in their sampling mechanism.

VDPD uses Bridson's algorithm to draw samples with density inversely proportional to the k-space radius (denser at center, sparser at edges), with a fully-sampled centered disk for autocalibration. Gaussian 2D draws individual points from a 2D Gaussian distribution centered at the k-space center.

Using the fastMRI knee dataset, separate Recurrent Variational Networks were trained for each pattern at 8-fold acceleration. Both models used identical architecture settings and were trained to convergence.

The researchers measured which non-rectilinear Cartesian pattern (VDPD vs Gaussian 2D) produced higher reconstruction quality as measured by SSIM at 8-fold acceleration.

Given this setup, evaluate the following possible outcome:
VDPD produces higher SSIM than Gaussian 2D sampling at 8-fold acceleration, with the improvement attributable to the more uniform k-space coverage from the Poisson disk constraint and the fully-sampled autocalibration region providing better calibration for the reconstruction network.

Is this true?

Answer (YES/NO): YES